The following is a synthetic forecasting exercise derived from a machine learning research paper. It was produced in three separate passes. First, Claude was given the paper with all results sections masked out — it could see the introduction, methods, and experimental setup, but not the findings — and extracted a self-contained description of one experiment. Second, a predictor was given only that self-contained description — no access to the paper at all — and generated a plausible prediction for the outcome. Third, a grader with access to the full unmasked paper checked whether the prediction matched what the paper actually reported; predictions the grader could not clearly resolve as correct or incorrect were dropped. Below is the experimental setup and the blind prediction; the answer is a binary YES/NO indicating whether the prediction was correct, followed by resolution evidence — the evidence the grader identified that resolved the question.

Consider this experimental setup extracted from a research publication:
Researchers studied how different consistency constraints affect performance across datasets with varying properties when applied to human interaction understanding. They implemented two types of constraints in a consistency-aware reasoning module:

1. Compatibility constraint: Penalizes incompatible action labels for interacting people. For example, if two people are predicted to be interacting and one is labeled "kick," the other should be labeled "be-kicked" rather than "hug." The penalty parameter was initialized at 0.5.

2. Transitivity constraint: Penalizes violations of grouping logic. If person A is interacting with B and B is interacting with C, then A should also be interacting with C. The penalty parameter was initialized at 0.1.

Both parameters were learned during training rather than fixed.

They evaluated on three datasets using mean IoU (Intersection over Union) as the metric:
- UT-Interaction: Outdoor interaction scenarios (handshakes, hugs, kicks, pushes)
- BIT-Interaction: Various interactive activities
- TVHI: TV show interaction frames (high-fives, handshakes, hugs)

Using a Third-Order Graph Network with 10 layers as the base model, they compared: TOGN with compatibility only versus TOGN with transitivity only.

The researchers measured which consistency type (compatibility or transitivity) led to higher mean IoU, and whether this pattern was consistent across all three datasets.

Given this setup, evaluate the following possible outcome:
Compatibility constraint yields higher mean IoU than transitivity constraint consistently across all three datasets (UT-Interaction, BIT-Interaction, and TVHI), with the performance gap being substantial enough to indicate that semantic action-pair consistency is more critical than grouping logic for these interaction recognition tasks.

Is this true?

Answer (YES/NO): YES